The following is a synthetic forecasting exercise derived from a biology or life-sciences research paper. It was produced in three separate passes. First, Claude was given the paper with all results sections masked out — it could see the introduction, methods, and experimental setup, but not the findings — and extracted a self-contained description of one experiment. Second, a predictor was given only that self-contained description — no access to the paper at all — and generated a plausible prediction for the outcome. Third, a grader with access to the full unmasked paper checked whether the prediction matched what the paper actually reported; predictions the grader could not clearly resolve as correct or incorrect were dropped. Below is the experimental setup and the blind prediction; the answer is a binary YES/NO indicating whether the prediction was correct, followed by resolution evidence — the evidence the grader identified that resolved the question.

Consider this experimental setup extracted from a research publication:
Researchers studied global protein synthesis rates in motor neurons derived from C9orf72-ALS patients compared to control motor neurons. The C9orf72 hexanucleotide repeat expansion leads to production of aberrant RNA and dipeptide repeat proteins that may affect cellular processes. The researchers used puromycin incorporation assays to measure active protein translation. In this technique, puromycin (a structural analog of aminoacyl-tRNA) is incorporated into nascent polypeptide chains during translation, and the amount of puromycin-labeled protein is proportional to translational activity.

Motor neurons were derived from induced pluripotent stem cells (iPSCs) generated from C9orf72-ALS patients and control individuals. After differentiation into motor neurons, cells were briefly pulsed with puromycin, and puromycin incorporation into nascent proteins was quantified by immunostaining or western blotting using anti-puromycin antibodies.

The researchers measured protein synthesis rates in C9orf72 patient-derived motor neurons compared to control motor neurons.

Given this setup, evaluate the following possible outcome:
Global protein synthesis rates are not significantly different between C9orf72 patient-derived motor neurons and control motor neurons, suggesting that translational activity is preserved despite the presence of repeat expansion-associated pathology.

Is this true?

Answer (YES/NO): NO